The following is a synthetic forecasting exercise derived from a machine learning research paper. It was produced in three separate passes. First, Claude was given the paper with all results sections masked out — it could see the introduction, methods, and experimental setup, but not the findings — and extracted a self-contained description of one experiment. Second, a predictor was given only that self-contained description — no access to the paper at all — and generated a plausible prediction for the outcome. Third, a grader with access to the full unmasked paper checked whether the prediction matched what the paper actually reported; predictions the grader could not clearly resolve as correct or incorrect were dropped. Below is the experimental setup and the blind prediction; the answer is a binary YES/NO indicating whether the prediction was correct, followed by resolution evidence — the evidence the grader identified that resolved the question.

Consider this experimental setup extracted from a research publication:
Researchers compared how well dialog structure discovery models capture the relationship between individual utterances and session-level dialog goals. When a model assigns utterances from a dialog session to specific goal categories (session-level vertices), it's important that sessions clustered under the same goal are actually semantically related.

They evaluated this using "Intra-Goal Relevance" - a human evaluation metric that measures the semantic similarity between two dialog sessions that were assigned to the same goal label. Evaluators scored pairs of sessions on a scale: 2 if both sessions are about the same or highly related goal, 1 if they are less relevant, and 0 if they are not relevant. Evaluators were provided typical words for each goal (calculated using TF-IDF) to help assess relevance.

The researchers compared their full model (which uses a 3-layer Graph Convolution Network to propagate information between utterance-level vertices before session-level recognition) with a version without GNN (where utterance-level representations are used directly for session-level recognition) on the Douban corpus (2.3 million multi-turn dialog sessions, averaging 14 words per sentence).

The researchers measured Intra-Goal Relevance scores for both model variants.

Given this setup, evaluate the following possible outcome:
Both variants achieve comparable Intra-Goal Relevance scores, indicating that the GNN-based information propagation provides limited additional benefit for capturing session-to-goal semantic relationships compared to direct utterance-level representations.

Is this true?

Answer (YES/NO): NO